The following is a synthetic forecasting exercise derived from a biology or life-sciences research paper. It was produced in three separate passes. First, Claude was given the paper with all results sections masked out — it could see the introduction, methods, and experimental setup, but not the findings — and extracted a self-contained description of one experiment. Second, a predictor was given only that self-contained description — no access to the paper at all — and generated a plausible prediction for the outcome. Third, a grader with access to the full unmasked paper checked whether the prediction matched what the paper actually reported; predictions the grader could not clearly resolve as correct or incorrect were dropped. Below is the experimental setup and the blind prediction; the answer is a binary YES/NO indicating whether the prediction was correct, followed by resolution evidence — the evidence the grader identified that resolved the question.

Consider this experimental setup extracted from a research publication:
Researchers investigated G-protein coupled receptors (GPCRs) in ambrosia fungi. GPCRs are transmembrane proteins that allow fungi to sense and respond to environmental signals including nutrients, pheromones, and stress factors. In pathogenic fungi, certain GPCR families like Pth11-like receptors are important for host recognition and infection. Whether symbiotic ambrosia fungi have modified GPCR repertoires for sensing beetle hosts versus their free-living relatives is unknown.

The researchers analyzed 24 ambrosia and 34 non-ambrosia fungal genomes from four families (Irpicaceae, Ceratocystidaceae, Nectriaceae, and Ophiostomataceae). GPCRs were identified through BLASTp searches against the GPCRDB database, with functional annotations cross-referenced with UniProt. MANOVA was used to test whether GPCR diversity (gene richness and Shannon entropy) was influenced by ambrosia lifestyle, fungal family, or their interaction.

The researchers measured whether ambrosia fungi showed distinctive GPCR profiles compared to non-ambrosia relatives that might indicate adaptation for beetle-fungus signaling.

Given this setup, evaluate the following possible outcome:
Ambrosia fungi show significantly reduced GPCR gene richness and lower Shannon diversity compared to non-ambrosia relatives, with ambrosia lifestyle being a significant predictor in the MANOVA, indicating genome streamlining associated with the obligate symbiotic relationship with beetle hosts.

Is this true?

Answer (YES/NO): NO